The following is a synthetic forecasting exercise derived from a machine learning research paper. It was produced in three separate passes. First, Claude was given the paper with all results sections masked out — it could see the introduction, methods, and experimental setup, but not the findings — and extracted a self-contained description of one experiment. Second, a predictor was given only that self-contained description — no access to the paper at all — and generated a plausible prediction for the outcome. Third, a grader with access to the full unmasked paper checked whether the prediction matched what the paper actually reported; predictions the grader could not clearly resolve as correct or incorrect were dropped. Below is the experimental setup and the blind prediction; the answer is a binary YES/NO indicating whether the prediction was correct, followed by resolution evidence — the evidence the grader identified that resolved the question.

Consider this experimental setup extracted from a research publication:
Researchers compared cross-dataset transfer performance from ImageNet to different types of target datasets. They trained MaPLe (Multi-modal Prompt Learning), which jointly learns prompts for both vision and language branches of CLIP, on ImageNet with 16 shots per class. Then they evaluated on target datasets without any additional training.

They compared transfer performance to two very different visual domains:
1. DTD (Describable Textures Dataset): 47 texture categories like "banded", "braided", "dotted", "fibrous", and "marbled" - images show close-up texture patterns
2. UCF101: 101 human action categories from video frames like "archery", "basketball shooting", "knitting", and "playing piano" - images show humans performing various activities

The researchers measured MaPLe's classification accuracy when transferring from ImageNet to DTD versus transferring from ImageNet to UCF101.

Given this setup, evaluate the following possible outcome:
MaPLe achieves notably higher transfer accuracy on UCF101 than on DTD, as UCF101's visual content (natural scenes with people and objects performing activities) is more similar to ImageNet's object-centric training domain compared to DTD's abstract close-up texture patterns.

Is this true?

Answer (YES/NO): YES